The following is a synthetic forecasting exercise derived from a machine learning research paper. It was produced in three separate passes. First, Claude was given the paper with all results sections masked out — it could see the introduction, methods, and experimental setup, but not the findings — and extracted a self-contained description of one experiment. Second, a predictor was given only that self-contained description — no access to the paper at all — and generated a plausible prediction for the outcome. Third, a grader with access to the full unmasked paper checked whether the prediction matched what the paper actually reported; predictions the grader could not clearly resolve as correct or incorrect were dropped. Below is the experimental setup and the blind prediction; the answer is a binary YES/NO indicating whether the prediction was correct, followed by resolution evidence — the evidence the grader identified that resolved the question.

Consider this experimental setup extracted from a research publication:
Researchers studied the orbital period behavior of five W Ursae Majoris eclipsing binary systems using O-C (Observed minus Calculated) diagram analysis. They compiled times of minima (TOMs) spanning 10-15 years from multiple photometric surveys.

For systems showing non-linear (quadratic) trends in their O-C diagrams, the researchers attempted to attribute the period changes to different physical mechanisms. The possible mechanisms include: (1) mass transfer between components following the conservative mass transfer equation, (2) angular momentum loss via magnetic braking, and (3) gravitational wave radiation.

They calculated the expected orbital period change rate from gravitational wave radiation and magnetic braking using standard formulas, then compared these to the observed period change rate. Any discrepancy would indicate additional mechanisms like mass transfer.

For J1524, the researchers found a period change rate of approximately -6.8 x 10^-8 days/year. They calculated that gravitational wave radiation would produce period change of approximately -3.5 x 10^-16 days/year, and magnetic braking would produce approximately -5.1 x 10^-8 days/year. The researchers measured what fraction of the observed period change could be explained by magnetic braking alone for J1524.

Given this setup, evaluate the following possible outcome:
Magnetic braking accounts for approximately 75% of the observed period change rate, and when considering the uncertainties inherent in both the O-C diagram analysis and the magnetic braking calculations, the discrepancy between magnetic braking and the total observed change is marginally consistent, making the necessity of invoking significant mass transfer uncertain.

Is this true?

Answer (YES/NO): NO